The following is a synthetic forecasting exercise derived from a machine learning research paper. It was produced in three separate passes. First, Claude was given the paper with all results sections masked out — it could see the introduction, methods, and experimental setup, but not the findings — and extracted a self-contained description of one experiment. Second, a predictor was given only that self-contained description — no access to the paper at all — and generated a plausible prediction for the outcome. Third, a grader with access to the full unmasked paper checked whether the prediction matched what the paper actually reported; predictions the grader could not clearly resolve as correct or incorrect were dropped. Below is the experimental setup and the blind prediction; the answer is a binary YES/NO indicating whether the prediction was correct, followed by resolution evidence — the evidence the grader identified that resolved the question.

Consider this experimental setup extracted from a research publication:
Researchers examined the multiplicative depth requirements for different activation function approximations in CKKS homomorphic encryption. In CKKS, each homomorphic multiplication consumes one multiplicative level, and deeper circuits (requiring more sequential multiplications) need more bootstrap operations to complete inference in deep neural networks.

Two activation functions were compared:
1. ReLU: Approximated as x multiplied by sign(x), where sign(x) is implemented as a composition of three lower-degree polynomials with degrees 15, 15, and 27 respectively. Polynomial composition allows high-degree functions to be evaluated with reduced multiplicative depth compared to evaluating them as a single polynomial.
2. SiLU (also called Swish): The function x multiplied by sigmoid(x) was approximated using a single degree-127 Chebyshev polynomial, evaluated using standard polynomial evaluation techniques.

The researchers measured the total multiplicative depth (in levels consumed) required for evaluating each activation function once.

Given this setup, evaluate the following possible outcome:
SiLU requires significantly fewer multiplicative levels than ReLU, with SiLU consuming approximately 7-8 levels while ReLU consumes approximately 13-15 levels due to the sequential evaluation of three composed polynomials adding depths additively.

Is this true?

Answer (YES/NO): YES